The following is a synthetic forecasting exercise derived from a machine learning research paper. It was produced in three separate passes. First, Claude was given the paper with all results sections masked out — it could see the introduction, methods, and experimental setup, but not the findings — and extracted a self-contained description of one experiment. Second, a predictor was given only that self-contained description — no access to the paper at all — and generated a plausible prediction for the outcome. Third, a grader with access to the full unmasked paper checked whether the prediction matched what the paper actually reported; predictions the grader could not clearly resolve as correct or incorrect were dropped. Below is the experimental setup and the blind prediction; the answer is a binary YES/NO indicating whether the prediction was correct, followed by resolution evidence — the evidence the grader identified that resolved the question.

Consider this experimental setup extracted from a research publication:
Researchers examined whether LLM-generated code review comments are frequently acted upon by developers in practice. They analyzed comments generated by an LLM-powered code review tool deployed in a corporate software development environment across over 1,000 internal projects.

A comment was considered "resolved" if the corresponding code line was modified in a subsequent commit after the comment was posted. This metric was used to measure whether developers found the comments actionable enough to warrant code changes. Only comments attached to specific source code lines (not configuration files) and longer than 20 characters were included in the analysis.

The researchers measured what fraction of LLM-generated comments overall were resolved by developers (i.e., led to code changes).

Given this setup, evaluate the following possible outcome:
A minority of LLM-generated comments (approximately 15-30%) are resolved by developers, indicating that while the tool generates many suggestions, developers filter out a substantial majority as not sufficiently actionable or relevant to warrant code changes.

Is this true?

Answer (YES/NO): NO